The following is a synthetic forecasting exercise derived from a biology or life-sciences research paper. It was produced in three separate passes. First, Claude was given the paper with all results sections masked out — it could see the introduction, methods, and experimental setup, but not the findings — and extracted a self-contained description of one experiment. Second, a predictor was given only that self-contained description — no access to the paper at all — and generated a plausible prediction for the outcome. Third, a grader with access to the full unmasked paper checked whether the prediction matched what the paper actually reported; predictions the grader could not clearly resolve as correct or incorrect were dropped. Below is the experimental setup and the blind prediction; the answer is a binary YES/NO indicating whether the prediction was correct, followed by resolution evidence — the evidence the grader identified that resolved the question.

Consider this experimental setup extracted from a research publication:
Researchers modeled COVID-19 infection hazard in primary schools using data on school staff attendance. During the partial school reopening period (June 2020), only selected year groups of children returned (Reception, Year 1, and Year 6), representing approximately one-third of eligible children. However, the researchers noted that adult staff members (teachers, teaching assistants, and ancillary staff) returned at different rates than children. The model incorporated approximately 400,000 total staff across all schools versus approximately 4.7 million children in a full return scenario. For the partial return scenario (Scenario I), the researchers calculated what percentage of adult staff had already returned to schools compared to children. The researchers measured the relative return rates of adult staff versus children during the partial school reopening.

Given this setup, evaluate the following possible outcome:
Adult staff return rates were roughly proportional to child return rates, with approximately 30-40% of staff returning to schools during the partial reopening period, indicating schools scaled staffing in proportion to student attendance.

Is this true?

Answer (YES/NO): NO